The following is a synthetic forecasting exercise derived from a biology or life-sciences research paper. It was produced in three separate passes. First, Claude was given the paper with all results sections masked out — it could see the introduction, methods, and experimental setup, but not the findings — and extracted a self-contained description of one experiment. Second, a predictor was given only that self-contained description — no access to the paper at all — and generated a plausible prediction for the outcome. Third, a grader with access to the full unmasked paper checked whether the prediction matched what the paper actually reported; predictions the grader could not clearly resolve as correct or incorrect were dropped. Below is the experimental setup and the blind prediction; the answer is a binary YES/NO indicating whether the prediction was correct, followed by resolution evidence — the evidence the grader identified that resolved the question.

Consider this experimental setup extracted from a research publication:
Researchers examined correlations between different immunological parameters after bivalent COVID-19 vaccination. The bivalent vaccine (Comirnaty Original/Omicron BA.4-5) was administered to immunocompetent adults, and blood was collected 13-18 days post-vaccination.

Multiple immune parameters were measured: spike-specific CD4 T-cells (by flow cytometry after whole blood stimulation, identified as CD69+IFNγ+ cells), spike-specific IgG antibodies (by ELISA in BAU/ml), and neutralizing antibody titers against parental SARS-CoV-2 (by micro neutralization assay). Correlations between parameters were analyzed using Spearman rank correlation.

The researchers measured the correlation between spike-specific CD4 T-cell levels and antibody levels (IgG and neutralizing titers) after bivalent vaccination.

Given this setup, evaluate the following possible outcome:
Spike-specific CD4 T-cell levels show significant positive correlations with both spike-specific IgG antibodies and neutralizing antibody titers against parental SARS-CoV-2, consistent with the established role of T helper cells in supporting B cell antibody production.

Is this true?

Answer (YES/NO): NO